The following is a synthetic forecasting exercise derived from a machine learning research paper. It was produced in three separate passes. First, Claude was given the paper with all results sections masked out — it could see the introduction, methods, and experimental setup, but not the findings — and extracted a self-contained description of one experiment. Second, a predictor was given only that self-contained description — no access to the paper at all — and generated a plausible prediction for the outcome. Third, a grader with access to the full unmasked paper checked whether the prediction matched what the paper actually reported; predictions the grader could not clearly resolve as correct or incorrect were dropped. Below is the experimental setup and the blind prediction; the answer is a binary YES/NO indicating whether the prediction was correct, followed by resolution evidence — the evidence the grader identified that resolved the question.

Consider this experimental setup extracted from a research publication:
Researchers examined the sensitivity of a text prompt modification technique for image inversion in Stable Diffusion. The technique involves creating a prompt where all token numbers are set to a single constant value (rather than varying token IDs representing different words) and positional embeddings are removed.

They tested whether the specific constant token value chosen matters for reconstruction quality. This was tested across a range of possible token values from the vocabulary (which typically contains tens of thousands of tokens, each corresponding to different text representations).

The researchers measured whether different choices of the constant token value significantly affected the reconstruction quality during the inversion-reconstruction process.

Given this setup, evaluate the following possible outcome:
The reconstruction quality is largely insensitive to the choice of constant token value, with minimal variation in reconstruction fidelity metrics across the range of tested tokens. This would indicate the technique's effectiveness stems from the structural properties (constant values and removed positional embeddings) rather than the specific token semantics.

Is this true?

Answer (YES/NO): YES